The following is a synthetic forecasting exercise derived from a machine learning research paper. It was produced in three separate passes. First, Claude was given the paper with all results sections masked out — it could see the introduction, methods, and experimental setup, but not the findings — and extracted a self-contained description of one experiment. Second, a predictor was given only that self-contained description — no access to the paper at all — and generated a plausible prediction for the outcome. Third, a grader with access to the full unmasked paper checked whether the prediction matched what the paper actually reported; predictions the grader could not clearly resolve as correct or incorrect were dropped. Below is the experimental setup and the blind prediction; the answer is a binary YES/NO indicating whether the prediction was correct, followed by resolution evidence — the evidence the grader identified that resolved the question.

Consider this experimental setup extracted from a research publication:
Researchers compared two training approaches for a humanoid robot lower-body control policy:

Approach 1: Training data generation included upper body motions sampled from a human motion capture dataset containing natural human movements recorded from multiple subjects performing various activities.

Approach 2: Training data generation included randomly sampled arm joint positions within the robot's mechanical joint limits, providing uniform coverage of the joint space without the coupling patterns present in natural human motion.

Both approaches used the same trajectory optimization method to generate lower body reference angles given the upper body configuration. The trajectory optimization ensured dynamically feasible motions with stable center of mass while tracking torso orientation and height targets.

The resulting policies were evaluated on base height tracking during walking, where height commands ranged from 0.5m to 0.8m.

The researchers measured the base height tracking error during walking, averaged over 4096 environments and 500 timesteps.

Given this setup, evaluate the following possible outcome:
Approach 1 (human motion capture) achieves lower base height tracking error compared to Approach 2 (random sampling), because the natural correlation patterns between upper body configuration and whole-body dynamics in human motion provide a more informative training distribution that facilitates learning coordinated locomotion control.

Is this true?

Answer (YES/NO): YES